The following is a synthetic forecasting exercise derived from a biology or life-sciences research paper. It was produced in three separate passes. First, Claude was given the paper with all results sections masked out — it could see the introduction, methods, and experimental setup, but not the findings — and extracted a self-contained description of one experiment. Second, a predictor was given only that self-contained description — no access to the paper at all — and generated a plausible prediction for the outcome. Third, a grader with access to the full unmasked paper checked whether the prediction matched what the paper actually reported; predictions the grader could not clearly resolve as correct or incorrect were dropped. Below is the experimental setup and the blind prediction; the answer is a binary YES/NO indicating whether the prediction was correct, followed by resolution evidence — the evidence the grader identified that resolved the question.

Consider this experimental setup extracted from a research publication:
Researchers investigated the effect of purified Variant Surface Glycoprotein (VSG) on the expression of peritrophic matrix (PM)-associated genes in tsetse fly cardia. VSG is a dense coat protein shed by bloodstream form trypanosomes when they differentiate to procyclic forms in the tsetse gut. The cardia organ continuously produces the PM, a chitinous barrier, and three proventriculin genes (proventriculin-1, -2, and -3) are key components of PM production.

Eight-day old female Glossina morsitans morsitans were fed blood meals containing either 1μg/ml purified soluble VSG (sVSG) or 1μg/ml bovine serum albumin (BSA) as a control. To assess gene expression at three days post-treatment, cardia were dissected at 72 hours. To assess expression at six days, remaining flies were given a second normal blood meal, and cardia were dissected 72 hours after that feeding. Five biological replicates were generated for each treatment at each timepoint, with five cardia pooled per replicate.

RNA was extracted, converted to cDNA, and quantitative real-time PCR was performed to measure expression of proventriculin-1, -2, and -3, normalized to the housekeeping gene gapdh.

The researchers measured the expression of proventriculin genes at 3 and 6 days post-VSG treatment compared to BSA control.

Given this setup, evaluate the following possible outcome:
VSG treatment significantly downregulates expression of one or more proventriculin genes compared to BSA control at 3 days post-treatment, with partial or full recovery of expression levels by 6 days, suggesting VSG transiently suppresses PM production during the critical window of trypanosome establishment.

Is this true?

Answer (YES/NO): YES